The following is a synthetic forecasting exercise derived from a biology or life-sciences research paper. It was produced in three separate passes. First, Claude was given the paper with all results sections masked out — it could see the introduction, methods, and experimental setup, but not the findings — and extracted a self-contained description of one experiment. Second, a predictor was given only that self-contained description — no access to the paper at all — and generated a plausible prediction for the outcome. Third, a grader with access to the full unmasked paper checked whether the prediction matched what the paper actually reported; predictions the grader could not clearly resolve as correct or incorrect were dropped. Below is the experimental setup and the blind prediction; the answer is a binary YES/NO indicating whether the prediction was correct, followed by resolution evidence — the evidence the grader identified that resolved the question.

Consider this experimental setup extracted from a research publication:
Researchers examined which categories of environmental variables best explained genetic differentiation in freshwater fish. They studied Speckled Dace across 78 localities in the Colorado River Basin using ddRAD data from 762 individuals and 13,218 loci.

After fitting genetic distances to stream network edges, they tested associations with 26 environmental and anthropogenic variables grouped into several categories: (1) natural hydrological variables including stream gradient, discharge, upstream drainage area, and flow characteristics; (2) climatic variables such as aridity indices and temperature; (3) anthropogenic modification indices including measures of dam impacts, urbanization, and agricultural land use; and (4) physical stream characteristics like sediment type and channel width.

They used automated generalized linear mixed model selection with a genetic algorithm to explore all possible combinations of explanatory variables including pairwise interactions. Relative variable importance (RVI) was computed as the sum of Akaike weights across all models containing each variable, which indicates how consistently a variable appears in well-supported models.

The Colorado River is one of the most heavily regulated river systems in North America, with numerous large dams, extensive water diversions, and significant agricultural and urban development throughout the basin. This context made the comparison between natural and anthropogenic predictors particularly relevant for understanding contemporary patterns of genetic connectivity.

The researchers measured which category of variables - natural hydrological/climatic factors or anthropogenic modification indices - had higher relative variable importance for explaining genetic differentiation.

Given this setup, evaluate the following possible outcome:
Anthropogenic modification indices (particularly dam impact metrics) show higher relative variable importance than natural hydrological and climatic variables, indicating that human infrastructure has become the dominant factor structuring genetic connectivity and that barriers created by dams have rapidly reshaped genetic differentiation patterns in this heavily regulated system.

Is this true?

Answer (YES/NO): NO